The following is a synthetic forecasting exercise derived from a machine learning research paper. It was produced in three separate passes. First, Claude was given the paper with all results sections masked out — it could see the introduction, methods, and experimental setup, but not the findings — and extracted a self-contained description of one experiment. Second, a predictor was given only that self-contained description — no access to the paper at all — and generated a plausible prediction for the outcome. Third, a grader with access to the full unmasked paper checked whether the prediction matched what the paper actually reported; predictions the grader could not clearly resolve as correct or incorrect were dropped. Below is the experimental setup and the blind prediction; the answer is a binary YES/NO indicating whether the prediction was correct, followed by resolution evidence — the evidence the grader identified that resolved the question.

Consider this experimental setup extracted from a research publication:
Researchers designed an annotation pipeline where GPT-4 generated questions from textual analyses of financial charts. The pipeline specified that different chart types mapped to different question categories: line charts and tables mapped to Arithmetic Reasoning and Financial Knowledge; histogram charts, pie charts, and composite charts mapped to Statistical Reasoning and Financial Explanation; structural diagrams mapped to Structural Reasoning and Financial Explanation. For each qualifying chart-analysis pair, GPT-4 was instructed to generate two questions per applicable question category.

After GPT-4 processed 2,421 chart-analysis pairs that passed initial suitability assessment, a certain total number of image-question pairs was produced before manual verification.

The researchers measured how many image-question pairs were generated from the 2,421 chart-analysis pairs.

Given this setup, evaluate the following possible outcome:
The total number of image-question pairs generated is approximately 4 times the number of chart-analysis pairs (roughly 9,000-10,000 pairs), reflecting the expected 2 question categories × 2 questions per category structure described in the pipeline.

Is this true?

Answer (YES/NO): YES